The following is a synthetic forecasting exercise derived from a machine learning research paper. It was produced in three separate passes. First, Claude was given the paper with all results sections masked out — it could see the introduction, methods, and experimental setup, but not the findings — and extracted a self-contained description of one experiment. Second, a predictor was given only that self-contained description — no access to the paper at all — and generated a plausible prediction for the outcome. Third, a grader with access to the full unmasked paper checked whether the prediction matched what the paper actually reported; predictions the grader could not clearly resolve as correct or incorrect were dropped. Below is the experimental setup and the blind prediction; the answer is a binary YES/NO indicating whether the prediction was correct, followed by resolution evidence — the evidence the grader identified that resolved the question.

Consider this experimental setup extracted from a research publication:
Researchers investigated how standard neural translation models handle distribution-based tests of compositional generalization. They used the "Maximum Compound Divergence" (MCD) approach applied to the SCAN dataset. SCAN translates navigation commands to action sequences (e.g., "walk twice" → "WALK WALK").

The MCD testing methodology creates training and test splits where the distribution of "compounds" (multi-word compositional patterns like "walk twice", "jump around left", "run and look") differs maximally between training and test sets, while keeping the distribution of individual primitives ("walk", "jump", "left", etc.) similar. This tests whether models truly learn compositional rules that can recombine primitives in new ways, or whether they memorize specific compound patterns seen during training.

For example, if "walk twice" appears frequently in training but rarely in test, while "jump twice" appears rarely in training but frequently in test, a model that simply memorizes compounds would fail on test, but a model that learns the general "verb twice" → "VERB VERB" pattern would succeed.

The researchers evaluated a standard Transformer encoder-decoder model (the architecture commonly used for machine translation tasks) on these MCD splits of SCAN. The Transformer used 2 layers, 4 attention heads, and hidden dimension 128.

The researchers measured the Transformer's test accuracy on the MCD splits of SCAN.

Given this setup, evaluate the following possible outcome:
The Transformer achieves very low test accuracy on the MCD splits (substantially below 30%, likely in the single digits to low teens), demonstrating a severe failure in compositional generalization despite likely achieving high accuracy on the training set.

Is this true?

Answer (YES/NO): YES